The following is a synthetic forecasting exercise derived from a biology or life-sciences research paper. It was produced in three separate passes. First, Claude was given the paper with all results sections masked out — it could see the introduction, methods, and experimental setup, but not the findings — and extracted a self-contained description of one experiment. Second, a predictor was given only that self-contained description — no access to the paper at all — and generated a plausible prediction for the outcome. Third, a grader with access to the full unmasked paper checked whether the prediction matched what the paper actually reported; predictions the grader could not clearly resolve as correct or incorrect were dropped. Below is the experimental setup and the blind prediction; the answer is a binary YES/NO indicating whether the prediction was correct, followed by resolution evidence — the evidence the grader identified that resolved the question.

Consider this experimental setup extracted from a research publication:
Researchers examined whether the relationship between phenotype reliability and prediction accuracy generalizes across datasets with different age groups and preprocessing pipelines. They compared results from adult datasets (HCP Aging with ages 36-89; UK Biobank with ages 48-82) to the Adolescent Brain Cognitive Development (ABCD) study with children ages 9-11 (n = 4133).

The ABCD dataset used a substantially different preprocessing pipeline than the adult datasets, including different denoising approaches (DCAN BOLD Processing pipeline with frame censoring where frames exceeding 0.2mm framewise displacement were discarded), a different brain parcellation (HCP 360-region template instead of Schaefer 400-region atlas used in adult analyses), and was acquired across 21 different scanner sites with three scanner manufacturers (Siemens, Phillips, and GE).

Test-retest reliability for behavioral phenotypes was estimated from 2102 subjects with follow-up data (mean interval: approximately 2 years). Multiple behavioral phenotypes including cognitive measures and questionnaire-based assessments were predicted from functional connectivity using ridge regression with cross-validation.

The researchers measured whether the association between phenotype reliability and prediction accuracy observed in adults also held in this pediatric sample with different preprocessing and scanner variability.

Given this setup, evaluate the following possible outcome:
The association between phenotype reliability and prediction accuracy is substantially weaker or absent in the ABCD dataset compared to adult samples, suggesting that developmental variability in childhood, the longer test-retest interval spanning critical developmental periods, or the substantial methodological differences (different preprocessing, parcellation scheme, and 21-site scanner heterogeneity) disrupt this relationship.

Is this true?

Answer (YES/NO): NO